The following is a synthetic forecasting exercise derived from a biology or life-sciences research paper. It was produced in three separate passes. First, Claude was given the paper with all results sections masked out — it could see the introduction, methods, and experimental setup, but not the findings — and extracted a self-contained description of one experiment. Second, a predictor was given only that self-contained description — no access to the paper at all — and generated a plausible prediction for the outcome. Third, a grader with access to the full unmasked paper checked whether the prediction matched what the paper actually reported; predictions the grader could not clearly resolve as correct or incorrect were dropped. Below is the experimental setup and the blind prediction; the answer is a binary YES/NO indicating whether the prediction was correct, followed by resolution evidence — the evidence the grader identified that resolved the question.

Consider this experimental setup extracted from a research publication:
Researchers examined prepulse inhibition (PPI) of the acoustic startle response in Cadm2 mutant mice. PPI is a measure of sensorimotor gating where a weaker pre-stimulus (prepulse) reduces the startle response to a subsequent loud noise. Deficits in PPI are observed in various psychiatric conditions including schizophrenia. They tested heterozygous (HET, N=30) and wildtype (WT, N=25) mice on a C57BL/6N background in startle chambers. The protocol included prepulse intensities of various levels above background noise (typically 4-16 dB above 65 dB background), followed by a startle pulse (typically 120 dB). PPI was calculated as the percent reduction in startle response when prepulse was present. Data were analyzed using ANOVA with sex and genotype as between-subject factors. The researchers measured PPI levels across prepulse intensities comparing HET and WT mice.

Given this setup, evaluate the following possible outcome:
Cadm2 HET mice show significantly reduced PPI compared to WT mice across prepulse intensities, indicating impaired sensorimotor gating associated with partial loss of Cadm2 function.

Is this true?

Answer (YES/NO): NO